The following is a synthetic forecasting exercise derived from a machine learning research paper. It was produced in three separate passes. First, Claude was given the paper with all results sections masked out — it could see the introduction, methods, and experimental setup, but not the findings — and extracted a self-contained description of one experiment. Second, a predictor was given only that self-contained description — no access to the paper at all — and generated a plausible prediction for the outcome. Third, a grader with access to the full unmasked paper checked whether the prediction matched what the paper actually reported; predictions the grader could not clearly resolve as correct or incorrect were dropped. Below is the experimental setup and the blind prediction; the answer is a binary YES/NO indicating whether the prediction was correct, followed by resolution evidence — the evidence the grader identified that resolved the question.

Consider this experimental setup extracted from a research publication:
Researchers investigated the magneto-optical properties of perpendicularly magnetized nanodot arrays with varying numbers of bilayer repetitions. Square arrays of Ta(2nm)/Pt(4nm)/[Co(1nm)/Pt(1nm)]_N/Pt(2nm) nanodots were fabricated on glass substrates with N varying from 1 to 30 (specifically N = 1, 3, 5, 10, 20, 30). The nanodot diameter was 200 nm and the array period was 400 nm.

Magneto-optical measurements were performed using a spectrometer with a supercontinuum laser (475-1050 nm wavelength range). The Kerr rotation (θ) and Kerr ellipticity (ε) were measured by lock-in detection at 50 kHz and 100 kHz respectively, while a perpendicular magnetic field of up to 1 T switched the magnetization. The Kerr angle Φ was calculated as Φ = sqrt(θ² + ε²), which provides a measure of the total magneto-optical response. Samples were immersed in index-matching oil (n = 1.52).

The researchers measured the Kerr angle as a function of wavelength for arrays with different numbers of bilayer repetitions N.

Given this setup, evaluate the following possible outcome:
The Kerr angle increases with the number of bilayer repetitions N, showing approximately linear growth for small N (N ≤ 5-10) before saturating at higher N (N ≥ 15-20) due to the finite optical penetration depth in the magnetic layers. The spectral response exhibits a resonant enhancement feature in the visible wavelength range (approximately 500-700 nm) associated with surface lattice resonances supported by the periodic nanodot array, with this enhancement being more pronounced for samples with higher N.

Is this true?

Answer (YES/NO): NO